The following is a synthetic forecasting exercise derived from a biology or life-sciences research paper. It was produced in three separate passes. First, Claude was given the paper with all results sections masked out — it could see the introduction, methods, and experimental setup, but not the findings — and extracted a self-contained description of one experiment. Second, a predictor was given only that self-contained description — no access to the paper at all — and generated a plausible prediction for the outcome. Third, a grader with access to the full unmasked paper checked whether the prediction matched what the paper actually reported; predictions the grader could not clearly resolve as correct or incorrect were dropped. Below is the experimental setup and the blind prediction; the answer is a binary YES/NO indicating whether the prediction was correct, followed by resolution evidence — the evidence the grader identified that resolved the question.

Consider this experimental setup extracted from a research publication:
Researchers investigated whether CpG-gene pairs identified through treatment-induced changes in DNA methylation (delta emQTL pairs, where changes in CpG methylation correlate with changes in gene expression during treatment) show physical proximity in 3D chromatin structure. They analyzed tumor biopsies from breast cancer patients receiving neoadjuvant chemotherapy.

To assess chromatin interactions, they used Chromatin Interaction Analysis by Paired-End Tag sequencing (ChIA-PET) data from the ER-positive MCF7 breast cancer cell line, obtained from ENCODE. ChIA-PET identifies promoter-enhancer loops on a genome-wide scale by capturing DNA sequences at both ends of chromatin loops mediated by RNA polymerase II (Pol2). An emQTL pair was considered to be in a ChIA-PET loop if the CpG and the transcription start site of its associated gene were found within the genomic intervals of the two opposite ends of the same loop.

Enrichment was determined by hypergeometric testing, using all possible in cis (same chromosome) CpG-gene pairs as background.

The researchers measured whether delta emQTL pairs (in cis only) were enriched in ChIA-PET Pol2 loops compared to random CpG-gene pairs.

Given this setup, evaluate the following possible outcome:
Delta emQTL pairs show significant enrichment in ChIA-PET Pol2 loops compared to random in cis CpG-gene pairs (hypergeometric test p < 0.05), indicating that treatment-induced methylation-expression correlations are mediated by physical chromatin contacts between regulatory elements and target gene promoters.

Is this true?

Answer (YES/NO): NO